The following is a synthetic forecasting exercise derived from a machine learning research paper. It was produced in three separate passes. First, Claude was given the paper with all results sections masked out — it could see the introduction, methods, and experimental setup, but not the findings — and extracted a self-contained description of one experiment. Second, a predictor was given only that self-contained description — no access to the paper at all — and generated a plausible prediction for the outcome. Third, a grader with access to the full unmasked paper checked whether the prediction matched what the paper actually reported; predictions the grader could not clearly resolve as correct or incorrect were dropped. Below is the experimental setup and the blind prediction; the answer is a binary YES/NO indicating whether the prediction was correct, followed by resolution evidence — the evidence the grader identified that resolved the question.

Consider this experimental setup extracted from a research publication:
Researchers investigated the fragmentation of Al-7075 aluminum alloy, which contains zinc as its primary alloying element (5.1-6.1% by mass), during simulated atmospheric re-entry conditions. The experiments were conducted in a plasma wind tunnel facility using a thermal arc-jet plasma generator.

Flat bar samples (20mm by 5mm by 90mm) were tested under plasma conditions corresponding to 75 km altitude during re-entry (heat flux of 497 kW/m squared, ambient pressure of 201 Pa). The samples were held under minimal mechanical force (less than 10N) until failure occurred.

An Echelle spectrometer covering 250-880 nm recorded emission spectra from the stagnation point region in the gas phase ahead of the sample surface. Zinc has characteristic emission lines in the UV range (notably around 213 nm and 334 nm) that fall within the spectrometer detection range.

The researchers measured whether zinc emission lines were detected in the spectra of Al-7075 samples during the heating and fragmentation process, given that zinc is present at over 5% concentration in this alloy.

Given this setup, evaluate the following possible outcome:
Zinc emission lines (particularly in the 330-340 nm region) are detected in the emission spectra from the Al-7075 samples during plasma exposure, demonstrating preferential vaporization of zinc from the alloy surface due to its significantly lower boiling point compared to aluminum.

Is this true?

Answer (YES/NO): NO